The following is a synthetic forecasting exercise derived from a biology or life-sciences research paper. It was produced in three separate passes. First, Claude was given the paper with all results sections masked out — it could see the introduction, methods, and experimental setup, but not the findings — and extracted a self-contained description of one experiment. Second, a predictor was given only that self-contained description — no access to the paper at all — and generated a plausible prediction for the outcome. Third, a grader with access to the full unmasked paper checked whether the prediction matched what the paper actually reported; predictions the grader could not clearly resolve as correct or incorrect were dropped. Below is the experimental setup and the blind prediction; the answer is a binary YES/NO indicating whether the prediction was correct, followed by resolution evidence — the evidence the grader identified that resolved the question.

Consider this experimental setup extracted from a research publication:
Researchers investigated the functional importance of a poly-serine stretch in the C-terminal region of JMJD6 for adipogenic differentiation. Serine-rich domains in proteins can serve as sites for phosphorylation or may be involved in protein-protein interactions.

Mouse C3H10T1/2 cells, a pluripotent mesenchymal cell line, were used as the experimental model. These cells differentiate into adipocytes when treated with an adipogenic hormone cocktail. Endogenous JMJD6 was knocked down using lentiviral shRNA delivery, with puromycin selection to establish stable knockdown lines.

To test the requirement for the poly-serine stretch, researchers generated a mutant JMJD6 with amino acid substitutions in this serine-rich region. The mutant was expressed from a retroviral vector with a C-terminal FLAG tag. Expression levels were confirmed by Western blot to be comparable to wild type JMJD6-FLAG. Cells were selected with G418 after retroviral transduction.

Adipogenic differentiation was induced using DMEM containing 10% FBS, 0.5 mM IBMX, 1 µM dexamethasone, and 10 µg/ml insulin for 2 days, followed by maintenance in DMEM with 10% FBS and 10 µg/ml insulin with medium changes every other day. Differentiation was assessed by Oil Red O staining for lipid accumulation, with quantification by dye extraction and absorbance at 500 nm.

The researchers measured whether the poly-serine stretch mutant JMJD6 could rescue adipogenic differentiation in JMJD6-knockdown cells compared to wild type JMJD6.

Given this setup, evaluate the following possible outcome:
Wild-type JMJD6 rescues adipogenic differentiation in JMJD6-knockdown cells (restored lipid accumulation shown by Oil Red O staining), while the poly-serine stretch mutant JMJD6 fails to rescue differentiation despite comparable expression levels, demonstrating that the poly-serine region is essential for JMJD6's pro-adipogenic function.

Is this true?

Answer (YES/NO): NO